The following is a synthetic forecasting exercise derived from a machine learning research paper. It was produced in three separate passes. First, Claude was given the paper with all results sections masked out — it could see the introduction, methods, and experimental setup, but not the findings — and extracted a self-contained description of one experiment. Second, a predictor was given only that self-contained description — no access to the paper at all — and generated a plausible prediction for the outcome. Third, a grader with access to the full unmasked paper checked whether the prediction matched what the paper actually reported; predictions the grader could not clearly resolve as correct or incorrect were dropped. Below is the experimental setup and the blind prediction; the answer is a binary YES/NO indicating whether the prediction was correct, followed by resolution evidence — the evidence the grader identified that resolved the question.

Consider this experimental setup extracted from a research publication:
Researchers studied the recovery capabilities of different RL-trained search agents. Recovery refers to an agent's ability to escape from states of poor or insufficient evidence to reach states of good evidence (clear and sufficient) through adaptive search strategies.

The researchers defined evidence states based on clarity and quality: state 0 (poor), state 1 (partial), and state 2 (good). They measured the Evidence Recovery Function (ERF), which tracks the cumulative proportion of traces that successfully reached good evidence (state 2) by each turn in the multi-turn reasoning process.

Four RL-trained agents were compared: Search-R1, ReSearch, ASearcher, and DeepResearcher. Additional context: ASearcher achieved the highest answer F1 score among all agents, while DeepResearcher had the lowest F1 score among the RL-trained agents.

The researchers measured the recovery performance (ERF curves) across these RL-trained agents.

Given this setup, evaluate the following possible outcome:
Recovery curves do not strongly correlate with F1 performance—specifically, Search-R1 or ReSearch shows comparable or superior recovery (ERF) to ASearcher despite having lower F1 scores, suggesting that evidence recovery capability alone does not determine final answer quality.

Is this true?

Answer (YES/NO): NO